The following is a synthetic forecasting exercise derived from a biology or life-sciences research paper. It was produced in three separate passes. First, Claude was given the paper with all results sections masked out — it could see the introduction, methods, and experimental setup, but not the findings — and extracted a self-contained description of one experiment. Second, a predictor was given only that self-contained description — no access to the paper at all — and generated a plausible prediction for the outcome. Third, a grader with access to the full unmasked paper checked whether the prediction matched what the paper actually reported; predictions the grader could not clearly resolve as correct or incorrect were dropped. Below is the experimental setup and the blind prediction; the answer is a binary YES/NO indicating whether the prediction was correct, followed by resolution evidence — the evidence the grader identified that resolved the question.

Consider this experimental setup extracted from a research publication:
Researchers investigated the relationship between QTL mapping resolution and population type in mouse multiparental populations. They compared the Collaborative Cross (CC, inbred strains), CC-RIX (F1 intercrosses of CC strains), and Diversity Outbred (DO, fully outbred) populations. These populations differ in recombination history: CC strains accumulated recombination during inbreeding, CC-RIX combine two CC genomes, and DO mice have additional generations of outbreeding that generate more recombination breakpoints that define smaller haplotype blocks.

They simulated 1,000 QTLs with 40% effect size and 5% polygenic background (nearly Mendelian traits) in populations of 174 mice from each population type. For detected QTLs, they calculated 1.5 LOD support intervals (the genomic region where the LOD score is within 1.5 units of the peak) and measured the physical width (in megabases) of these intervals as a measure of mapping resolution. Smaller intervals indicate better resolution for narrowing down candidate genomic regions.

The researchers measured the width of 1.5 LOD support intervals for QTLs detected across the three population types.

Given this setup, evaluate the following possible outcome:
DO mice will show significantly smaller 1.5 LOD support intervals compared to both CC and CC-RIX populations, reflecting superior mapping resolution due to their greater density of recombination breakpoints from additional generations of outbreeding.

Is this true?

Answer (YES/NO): YES